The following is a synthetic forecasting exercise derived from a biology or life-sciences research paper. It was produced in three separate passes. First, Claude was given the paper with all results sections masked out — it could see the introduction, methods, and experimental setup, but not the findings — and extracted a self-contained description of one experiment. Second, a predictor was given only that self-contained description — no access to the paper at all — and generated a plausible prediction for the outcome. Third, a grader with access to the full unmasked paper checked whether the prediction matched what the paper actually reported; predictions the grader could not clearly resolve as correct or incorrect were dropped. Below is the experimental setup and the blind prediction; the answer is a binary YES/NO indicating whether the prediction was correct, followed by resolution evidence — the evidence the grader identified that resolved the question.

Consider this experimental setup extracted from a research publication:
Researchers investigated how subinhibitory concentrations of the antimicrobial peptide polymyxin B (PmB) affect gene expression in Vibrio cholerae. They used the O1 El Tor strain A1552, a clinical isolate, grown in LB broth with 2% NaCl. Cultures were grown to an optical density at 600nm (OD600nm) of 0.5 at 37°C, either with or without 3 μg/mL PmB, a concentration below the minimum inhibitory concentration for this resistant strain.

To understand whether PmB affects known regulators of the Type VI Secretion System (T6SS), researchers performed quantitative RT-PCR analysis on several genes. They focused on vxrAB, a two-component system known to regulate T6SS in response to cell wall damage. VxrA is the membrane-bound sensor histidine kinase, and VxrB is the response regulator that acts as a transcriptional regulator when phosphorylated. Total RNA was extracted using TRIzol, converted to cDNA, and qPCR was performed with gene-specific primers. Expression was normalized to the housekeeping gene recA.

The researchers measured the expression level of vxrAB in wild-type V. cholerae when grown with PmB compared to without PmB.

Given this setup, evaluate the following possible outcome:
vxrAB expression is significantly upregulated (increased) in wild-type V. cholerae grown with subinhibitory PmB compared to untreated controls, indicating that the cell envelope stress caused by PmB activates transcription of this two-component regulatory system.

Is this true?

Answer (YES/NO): YES